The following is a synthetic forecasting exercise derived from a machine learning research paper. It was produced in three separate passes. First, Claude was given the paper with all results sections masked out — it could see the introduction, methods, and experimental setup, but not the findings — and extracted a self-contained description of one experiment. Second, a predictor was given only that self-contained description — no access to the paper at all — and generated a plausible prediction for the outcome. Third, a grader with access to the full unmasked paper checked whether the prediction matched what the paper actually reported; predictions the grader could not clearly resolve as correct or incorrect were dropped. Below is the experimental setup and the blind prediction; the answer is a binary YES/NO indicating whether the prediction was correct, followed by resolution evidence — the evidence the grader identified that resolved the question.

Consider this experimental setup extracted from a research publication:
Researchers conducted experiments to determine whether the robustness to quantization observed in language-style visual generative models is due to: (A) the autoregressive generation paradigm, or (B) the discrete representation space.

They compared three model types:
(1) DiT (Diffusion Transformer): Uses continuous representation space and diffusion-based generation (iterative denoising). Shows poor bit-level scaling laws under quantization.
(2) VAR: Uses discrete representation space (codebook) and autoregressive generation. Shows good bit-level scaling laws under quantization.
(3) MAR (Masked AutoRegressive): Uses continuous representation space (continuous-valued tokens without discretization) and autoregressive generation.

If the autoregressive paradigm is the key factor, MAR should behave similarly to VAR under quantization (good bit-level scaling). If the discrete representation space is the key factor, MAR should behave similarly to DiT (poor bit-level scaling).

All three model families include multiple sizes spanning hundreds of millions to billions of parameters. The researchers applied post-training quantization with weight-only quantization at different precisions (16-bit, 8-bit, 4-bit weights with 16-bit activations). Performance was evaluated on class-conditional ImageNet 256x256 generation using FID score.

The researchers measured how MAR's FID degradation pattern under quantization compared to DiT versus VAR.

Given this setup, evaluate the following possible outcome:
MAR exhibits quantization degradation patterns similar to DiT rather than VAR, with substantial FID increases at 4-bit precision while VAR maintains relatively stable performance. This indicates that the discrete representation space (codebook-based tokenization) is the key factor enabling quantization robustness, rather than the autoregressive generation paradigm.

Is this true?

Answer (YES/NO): YES